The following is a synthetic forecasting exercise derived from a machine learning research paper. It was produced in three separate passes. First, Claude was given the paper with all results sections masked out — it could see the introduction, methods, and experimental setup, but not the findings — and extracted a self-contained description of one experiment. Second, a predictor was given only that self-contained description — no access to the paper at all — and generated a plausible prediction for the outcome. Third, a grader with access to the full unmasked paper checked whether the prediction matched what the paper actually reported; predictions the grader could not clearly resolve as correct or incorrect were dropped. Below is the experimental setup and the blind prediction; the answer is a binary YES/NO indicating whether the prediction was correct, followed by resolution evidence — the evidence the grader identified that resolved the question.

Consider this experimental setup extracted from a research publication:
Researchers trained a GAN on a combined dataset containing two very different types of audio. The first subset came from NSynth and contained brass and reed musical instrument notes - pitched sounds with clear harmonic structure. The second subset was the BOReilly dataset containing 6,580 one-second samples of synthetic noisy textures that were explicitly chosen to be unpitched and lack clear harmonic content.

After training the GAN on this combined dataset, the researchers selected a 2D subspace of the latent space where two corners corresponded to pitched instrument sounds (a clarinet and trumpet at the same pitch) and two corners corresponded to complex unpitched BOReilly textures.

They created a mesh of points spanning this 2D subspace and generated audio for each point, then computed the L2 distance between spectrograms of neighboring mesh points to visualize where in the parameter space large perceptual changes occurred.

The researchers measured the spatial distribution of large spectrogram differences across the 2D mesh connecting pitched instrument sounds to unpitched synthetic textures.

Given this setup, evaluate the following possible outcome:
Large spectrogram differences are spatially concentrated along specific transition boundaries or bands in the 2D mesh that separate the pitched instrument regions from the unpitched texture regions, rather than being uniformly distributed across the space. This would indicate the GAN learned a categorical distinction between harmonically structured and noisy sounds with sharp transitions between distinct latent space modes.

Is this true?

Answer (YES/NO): YES